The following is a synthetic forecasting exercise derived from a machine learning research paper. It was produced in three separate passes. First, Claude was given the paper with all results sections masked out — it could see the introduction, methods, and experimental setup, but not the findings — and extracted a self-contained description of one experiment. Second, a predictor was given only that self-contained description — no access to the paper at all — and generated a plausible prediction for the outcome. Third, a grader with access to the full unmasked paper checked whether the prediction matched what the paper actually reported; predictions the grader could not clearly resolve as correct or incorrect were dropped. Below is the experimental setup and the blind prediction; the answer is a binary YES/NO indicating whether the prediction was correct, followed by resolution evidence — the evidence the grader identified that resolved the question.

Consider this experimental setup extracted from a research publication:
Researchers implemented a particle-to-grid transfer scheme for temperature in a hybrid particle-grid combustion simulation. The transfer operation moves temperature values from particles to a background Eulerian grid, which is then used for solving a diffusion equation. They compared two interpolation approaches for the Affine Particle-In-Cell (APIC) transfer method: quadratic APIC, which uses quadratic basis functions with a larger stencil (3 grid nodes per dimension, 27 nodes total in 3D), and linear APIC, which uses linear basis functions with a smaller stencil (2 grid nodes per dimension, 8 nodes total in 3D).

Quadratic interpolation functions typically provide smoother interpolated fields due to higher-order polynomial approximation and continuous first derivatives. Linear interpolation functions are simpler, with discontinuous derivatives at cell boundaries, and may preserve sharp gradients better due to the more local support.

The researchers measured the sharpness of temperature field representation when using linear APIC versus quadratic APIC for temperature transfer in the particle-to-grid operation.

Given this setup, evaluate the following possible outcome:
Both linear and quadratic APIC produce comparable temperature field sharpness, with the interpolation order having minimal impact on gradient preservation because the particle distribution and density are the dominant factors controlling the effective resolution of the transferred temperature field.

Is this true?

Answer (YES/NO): NO